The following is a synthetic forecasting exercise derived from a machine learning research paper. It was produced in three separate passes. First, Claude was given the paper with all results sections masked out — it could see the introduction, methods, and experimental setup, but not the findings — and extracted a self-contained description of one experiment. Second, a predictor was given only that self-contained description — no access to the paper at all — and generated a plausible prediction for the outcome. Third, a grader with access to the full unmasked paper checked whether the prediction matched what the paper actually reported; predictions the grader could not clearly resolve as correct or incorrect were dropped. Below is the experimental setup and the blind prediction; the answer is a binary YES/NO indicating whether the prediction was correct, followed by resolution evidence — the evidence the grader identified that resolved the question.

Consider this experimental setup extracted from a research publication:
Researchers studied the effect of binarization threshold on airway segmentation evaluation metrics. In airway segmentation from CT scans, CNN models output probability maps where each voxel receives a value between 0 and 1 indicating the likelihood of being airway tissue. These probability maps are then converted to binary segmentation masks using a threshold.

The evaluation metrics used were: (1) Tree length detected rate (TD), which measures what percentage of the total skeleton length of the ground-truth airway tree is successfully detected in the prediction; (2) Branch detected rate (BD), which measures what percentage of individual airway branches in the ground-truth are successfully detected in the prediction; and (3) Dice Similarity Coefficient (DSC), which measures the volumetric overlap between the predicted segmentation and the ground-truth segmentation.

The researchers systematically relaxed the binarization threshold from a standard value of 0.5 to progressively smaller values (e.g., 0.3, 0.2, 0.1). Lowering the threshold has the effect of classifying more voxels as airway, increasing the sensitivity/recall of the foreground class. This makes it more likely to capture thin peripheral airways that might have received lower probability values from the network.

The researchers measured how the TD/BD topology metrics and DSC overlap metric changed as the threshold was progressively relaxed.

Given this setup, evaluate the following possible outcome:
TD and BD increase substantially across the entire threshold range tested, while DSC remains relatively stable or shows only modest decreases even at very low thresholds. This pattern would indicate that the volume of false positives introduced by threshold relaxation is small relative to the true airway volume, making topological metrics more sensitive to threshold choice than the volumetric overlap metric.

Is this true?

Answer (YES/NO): NO